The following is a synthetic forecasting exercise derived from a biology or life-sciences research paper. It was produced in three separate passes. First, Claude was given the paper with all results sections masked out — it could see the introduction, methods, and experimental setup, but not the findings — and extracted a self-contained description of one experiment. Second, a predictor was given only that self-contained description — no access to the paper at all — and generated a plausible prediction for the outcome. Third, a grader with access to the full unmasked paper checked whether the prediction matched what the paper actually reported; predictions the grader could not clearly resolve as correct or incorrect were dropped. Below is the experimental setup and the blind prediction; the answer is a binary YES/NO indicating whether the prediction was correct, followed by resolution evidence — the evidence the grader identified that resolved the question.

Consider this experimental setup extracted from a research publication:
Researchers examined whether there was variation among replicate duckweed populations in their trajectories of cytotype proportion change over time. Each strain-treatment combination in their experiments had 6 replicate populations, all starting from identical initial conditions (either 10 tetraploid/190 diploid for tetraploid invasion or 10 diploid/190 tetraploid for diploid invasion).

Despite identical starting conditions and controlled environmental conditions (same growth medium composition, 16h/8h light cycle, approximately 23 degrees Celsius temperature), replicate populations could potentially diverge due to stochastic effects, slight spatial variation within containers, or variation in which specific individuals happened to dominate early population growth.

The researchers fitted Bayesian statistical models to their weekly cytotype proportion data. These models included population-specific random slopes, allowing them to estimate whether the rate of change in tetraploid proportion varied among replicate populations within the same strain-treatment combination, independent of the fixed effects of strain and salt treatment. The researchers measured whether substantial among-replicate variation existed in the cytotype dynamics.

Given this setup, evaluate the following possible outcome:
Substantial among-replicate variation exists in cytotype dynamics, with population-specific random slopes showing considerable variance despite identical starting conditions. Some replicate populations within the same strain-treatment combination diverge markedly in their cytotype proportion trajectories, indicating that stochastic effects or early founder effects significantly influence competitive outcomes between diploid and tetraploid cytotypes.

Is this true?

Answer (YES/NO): YES